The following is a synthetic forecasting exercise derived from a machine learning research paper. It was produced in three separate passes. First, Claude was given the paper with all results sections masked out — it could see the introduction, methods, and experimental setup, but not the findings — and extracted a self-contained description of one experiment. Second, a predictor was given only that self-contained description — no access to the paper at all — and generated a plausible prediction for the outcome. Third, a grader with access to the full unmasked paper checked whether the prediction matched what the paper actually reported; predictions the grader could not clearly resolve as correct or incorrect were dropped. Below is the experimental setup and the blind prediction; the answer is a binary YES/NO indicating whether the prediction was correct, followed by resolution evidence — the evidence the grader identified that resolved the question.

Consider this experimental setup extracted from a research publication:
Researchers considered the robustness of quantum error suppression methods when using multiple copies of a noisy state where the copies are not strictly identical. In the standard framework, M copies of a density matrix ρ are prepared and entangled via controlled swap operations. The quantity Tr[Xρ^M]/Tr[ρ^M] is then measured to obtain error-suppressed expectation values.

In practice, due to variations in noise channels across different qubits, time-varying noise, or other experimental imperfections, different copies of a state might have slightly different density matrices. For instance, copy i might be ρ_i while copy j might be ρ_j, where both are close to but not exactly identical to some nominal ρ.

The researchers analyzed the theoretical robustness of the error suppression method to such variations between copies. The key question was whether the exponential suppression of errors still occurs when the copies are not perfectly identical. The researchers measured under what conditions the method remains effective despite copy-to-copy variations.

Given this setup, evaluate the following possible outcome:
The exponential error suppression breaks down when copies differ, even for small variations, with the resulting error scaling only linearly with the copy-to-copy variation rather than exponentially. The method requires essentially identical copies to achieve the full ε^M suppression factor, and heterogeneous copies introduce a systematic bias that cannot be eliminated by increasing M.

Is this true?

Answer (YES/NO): NO